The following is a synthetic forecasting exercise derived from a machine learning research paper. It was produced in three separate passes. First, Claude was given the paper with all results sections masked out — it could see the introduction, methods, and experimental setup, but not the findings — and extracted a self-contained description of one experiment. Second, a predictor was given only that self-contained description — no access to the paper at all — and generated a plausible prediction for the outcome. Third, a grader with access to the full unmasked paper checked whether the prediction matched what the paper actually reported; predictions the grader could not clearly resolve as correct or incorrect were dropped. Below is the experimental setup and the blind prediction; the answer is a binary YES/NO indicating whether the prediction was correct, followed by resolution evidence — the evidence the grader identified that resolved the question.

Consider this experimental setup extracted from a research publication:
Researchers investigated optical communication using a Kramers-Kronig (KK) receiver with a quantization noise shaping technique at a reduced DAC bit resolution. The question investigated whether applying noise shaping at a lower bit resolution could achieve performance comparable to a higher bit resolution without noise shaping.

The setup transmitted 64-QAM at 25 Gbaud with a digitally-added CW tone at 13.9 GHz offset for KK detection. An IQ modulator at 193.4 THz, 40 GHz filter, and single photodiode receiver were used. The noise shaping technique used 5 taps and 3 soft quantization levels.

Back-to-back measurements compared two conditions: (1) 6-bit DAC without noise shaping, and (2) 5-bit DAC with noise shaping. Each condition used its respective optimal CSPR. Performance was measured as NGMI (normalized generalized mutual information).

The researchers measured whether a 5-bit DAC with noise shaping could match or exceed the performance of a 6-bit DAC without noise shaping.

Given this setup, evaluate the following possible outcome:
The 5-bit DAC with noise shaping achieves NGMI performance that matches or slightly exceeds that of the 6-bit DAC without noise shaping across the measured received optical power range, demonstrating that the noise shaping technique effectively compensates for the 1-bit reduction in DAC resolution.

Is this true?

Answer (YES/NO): YES